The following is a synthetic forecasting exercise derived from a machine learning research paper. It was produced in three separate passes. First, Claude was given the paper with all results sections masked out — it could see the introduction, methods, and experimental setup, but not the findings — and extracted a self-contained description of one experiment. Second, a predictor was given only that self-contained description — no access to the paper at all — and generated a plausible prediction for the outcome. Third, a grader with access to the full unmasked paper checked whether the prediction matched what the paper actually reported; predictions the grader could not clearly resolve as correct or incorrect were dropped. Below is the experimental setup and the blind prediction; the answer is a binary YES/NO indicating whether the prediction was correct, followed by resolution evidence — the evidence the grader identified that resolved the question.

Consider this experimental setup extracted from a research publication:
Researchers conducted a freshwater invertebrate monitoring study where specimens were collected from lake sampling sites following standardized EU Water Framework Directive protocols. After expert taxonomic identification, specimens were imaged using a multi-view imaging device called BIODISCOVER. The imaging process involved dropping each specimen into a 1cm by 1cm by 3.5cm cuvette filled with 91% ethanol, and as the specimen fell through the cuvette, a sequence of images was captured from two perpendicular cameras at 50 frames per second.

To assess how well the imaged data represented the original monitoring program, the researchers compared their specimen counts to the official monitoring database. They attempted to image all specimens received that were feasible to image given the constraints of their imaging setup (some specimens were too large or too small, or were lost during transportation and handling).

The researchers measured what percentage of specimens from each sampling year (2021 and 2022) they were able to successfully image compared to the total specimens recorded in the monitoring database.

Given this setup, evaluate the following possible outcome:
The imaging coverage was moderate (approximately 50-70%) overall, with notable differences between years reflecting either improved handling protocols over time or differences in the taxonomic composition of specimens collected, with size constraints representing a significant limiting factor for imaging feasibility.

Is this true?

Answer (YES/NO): NO